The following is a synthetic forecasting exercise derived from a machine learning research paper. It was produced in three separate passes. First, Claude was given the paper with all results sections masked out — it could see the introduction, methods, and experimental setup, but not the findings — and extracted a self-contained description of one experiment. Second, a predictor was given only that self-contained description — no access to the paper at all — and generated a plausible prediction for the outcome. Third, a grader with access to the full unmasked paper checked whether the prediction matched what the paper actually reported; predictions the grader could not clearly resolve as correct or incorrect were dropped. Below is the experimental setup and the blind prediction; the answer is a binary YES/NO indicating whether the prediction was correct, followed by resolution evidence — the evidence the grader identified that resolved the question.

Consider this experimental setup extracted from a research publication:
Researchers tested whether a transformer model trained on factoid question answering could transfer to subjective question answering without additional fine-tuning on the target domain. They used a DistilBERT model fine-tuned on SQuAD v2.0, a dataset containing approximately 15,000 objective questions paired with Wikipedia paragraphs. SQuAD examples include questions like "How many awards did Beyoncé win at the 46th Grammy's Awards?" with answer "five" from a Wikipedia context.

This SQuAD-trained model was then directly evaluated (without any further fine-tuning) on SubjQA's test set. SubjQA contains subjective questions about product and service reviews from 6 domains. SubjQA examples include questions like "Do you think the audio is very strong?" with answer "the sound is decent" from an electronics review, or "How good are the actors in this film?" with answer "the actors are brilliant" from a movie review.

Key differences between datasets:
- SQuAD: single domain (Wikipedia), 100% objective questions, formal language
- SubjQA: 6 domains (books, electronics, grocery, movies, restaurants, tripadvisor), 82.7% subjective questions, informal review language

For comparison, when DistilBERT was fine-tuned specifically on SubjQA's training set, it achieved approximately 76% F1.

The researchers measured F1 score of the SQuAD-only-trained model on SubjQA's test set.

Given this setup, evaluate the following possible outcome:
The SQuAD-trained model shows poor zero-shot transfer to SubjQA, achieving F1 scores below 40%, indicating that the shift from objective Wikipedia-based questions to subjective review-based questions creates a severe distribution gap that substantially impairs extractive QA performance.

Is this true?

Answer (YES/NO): NO